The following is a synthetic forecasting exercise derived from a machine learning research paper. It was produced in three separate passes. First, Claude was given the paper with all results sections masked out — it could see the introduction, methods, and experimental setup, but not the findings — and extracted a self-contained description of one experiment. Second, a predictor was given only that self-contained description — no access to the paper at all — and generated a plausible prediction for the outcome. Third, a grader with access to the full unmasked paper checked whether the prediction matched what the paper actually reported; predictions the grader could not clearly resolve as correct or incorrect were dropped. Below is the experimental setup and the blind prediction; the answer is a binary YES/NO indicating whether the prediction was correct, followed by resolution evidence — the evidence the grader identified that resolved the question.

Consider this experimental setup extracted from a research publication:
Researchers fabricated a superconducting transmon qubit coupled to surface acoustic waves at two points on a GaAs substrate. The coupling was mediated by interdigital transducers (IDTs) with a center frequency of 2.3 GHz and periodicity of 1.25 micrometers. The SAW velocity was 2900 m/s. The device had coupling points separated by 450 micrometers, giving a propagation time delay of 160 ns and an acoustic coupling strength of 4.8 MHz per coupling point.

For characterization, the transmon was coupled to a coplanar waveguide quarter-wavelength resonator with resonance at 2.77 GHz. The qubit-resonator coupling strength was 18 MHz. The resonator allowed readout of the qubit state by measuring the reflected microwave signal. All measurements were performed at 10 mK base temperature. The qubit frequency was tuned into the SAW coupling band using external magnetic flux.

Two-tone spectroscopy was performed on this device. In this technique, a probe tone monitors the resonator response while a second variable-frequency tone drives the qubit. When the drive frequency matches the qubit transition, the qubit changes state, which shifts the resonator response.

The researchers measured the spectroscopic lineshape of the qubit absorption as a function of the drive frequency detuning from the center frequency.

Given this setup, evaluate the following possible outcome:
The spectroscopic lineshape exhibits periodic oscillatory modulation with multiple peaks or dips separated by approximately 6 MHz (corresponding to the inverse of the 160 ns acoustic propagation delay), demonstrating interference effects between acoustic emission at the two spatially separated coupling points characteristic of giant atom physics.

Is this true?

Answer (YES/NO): YES